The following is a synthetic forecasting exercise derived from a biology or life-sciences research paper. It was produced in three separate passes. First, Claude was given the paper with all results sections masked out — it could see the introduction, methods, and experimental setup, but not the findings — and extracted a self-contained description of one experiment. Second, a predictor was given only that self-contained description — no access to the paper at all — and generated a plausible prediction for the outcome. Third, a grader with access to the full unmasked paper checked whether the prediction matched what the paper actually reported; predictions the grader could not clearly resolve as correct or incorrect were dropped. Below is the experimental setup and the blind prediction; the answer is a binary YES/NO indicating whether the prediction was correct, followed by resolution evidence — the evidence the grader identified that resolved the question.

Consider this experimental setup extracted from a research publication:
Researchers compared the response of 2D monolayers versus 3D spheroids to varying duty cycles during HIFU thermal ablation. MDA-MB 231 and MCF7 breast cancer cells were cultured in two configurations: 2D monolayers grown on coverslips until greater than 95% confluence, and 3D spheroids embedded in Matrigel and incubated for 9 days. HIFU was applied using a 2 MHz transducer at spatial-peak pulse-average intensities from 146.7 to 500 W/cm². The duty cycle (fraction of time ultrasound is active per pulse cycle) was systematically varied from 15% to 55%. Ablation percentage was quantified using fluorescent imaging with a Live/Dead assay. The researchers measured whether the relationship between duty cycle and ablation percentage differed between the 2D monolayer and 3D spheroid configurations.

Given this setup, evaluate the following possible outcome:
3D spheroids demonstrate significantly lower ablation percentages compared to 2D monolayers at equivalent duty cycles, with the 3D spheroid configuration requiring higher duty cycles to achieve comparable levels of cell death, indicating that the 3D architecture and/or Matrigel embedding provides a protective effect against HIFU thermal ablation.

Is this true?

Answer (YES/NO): NO